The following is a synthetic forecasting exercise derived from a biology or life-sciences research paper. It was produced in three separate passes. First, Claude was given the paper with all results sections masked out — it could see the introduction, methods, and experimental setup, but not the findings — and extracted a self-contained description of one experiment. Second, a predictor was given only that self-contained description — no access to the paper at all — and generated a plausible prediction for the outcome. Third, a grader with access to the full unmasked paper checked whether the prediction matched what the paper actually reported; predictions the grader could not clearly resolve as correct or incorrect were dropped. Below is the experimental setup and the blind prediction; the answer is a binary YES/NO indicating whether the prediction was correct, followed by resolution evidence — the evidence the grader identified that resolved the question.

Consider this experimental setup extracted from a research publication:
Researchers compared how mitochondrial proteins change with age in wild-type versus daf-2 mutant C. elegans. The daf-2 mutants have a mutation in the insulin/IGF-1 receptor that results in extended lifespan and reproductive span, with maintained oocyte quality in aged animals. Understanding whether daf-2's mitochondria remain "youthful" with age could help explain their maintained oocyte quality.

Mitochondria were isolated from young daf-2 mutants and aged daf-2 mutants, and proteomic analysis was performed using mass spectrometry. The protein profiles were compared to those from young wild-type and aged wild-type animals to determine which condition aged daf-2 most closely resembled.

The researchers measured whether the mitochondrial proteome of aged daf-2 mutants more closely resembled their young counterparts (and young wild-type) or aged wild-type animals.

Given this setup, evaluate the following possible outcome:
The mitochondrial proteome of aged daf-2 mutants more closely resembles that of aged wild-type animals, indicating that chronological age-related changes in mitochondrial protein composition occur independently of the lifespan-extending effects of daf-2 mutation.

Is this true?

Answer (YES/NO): NO